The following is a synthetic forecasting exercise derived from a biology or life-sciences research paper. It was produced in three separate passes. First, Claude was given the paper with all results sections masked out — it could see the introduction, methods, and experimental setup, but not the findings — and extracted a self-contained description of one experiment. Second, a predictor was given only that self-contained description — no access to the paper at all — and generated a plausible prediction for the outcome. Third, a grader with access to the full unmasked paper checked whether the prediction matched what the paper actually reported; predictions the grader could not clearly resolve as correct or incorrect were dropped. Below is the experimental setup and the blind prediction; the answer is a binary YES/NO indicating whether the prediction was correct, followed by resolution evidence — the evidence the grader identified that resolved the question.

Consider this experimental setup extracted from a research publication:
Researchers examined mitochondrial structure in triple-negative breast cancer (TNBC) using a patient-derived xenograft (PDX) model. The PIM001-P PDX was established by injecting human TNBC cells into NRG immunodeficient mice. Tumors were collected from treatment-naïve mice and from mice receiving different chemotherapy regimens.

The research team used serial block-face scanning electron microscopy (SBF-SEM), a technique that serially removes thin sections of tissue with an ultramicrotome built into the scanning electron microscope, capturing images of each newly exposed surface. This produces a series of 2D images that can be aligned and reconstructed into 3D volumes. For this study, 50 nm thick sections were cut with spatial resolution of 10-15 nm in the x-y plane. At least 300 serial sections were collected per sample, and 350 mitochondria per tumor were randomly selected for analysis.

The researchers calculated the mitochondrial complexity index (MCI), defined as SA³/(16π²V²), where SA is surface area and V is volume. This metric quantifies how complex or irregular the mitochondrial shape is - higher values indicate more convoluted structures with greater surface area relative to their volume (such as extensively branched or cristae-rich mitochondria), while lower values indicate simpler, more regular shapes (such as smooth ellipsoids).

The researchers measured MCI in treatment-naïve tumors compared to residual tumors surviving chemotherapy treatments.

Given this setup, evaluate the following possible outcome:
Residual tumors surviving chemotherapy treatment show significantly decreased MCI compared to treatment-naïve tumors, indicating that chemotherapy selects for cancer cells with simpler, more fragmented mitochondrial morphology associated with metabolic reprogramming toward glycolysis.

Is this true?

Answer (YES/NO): NO